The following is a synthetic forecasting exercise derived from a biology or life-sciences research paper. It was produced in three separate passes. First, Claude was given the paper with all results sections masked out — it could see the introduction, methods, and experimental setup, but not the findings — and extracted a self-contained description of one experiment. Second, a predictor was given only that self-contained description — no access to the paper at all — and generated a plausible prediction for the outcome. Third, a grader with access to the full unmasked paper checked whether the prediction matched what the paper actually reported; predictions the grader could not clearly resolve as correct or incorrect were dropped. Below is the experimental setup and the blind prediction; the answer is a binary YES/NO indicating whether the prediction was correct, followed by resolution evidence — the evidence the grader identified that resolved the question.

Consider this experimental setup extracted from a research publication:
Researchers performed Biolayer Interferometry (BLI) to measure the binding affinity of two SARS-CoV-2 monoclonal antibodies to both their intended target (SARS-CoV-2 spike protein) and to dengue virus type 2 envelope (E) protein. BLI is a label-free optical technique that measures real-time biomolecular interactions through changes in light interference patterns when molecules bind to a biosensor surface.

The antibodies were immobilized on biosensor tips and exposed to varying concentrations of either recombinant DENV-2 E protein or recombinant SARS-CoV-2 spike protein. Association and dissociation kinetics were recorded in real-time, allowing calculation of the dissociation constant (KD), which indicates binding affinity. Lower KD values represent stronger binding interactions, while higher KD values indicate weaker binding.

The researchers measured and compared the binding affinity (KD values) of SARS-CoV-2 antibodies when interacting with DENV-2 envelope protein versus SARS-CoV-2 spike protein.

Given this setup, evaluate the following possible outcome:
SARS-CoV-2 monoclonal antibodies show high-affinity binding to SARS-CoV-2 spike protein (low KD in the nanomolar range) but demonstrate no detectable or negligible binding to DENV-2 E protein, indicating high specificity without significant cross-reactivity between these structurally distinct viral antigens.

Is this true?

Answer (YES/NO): NO